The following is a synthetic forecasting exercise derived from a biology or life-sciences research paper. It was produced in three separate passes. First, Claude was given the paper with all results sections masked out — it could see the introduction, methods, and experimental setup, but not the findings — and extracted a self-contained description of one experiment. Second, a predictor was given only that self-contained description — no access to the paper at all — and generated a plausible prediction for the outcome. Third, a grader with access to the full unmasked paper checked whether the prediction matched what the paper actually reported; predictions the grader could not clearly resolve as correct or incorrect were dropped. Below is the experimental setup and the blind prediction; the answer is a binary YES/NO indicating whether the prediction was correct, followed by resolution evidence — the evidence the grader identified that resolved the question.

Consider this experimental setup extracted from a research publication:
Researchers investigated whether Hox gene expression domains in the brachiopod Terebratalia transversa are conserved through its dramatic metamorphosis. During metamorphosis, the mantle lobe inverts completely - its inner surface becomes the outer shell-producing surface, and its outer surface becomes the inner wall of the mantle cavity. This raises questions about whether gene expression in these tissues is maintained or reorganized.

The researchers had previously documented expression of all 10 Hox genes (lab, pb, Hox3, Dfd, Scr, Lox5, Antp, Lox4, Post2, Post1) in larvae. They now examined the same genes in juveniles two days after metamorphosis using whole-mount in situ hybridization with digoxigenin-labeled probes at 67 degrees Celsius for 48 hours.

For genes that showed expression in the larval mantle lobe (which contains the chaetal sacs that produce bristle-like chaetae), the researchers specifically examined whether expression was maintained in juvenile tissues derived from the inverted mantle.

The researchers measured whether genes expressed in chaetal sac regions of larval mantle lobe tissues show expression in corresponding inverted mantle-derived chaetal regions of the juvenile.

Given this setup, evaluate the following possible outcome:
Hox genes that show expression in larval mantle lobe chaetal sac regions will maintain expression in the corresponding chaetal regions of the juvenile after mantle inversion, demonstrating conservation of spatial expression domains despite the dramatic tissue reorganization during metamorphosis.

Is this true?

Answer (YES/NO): YES